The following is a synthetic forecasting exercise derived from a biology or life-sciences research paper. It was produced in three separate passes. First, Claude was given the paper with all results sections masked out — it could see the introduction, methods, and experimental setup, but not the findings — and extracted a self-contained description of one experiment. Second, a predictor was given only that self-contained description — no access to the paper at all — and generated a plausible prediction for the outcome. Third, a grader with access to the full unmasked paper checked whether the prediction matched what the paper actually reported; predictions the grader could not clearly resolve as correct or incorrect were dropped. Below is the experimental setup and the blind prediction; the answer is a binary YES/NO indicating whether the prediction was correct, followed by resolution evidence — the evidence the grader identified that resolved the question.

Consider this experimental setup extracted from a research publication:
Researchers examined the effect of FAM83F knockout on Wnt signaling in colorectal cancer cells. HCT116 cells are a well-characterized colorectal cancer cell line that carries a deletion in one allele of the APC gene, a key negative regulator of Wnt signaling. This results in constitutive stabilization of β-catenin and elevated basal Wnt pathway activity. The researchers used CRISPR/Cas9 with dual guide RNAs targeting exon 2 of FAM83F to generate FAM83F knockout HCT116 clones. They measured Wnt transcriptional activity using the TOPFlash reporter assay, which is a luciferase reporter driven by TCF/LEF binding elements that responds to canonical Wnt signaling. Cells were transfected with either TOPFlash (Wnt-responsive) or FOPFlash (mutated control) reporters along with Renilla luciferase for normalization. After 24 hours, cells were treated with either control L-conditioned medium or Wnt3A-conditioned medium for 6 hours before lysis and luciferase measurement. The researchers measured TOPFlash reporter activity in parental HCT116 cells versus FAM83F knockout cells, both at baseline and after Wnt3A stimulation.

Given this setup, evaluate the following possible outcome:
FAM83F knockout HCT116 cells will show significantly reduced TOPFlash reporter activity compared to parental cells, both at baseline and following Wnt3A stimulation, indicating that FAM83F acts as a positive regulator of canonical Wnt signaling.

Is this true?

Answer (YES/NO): NO